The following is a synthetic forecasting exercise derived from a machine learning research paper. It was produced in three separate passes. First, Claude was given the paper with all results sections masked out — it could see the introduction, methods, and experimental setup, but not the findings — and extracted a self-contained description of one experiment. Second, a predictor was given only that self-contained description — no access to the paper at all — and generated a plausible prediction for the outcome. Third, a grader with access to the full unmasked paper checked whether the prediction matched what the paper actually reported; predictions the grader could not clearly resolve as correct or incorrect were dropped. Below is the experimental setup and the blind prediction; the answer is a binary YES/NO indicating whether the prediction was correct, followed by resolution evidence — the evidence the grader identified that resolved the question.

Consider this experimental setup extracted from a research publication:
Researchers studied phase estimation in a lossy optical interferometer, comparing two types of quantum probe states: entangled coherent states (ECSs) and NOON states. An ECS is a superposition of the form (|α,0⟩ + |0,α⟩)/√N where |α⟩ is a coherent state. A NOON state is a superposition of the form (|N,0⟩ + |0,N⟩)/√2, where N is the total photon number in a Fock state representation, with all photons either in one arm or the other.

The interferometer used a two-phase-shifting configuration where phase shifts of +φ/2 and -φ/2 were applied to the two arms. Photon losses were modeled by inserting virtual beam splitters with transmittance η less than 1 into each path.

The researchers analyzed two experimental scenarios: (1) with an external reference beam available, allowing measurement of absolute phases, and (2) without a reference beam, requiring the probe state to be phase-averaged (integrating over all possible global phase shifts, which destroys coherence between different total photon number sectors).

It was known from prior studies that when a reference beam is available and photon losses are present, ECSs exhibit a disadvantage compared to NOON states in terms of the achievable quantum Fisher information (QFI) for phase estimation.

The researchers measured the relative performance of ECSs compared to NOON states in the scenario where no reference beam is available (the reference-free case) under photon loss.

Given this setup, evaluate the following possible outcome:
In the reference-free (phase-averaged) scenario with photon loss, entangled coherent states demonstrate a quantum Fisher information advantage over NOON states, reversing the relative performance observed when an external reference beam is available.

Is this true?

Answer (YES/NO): NO